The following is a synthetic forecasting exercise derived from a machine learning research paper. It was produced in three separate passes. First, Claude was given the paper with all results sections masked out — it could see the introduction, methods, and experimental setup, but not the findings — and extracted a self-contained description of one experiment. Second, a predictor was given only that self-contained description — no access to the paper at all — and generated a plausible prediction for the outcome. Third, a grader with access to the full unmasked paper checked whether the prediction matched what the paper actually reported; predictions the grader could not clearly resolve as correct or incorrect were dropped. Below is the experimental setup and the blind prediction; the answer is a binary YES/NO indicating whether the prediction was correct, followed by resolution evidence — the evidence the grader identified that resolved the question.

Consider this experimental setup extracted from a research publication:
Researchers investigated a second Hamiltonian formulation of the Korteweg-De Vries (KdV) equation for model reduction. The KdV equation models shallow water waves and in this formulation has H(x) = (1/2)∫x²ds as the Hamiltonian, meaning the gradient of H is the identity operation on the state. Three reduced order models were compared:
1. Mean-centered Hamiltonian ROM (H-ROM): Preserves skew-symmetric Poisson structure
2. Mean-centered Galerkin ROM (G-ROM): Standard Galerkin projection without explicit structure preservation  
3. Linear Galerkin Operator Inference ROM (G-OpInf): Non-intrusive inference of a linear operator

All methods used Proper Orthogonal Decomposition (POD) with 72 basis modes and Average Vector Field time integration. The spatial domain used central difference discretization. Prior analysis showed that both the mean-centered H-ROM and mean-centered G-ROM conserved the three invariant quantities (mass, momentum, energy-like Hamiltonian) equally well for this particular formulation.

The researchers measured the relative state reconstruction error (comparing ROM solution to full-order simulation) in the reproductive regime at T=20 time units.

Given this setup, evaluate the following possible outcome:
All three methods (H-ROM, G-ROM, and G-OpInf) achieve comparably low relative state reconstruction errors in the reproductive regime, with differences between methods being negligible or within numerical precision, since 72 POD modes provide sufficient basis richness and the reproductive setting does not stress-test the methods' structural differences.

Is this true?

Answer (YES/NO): NO